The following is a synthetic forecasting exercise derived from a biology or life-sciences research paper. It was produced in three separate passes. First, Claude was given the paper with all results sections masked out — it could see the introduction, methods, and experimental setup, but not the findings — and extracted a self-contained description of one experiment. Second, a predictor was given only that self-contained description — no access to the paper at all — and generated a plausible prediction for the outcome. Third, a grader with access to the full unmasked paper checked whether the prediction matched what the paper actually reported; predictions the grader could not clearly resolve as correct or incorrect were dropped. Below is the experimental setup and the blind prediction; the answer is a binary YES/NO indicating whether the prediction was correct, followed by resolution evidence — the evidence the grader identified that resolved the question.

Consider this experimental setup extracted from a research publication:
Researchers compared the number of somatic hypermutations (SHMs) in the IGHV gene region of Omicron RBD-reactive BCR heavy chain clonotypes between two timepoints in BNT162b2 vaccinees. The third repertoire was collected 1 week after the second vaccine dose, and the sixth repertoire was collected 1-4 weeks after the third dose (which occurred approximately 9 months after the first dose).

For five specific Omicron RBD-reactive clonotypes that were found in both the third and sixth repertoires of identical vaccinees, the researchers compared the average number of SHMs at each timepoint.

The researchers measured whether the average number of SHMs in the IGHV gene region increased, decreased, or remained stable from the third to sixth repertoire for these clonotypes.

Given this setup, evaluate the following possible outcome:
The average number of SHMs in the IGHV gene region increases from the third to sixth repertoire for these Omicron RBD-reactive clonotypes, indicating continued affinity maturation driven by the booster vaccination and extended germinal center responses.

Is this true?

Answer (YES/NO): YES